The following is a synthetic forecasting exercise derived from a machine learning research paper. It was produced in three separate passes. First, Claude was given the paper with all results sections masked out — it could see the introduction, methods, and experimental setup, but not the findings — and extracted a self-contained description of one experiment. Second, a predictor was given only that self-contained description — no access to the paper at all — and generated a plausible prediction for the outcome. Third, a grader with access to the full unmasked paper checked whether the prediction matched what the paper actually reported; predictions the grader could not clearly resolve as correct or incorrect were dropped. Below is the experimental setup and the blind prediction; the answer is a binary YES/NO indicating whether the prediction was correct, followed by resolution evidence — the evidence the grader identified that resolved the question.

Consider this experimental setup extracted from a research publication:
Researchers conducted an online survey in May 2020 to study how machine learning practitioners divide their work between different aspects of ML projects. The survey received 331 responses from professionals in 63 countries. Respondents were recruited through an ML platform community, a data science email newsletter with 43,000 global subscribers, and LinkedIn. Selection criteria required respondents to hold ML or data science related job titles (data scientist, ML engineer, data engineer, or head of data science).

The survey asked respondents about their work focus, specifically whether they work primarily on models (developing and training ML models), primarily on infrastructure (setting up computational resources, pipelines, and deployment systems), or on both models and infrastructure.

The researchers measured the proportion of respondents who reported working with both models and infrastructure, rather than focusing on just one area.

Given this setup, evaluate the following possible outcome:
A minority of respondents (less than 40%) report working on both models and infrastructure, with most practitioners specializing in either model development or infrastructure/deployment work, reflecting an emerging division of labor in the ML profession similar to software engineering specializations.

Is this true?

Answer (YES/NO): NO